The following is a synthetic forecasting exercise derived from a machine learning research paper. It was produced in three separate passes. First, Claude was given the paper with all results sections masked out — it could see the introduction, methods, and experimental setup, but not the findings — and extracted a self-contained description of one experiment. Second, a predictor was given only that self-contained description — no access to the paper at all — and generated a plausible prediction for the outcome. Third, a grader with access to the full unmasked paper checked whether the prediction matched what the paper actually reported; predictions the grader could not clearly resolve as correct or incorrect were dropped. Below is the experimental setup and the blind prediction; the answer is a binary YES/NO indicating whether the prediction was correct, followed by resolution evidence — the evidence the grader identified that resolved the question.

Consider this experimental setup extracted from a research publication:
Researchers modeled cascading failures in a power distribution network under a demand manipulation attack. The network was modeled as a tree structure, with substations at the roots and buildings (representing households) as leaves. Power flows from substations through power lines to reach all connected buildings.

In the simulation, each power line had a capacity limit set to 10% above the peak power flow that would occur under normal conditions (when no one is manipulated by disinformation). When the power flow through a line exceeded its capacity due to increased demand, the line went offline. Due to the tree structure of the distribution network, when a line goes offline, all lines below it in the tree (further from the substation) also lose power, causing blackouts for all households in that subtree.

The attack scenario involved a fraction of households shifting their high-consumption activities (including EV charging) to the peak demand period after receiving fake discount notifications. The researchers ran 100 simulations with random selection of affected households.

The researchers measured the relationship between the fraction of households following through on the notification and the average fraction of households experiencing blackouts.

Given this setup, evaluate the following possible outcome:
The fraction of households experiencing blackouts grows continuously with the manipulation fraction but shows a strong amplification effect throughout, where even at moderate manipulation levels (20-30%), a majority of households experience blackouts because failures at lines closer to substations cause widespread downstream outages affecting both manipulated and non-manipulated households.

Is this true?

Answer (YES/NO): NO